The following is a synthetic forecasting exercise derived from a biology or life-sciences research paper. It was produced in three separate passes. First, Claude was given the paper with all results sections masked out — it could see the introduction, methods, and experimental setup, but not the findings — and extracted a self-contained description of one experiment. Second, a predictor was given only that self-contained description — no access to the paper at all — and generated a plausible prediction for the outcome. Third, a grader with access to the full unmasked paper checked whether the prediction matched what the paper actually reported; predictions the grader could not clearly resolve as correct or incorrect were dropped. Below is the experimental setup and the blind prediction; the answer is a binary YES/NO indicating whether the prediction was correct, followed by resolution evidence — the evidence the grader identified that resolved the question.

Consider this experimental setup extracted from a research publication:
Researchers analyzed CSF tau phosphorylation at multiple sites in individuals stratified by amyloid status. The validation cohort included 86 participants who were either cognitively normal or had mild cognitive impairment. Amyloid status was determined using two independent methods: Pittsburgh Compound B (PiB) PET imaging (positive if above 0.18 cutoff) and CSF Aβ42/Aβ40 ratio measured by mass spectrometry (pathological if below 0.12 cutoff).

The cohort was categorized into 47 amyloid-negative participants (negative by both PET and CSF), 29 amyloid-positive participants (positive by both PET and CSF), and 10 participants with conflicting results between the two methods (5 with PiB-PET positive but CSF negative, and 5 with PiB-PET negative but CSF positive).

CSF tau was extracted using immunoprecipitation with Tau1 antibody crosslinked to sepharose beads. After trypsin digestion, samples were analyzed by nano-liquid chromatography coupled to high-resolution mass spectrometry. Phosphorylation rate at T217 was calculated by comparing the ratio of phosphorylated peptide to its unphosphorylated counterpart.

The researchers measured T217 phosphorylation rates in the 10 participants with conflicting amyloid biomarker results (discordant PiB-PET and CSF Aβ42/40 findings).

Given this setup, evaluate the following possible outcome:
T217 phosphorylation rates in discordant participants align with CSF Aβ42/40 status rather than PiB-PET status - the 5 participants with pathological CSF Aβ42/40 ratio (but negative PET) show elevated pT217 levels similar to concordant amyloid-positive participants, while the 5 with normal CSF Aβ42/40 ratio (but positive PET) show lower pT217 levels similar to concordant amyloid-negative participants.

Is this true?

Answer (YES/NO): NO